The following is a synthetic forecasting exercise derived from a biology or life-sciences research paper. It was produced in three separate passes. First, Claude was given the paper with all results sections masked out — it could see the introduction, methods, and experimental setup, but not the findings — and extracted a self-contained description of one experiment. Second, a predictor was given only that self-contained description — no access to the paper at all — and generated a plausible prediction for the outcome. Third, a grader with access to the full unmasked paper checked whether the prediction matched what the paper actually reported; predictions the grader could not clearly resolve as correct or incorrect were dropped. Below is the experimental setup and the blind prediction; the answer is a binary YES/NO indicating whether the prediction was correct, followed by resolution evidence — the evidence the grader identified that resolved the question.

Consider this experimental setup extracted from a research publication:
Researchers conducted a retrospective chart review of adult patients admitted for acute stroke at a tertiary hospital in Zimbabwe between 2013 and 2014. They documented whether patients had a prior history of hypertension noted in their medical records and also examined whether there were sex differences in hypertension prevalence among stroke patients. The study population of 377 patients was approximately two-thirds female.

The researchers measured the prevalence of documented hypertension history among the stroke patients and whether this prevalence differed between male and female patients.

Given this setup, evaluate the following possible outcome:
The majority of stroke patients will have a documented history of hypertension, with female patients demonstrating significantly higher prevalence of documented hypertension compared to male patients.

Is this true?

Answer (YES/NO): NO